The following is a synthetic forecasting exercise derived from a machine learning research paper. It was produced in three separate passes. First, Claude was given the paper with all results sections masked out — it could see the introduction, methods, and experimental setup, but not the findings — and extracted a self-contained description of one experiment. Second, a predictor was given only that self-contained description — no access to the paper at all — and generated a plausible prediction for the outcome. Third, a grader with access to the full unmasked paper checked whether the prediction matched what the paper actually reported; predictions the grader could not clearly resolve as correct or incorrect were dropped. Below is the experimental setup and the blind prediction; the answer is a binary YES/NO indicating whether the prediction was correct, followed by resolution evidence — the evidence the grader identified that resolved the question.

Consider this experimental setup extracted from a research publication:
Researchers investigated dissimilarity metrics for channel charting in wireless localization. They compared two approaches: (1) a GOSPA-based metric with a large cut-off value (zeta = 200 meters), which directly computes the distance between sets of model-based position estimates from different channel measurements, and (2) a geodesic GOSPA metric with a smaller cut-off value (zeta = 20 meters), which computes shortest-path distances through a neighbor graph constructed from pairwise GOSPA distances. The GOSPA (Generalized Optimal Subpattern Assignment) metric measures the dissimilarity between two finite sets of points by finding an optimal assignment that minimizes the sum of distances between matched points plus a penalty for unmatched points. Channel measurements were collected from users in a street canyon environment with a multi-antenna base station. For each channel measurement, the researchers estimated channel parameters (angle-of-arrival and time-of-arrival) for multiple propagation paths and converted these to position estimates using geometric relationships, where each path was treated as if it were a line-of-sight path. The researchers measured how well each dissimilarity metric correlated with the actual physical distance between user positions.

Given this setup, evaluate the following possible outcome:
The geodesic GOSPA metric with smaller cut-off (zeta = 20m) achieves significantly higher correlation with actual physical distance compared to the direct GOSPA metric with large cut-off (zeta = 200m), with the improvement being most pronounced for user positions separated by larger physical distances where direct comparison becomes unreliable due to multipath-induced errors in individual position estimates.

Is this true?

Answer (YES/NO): NO